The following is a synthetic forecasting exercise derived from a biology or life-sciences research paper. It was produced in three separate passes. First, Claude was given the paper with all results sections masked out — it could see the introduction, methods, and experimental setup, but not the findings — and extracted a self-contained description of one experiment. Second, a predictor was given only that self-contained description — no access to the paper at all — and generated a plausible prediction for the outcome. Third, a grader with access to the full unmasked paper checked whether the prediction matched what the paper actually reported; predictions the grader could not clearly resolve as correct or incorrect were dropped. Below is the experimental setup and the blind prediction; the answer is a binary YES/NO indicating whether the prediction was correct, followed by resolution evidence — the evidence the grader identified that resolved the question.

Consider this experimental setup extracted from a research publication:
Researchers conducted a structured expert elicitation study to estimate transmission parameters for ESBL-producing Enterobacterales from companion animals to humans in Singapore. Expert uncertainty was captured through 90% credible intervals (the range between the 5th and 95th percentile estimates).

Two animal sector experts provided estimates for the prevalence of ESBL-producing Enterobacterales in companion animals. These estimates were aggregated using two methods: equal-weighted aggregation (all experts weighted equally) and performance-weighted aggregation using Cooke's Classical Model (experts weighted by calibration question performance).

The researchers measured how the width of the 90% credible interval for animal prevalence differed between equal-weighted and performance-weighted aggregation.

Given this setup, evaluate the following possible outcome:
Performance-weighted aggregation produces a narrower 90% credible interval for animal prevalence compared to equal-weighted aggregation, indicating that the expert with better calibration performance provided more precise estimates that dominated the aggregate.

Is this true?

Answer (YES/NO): YES